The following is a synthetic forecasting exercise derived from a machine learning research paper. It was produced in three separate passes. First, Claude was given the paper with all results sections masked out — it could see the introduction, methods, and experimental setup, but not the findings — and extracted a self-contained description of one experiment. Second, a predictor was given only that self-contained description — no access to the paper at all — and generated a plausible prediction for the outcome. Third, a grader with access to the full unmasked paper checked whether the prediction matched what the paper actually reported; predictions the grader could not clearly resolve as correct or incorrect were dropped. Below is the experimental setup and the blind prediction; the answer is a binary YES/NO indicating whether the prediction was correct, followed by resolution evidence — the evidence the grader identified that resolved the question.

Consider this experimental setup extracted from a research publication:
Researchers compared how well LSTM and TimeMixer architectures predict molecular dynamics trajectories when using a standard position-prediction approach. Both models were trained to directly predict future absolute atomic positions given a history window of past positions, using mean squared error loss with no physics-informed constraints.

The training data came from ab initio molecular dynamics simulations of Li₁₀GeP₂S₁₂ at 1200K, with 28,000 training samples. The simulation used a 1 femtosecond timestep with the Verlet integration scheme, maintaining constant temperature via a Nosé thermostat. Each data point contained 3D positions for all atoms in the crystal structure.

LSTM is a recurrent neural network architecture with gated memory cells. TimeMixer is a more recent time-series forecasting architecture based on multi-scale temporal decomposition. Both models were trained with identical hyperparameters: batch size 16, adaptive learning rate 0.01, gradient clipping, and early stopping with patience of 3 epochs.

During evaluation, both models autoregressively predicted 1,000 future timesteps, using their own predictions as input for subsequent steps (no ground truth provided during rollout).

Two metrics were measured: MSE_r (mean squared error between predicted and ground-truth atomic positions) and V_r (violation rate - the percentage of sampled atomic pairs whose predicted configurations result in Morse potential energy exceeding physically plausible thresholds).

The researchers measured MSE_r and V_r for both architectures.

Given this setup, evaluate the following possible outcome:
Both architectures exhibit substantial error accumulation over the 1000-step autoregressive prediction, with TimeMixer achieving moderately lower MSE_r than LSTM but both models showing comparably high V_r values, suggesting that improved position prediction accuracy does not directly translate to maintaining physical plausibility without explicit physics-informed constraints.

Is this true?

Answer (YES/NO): NO